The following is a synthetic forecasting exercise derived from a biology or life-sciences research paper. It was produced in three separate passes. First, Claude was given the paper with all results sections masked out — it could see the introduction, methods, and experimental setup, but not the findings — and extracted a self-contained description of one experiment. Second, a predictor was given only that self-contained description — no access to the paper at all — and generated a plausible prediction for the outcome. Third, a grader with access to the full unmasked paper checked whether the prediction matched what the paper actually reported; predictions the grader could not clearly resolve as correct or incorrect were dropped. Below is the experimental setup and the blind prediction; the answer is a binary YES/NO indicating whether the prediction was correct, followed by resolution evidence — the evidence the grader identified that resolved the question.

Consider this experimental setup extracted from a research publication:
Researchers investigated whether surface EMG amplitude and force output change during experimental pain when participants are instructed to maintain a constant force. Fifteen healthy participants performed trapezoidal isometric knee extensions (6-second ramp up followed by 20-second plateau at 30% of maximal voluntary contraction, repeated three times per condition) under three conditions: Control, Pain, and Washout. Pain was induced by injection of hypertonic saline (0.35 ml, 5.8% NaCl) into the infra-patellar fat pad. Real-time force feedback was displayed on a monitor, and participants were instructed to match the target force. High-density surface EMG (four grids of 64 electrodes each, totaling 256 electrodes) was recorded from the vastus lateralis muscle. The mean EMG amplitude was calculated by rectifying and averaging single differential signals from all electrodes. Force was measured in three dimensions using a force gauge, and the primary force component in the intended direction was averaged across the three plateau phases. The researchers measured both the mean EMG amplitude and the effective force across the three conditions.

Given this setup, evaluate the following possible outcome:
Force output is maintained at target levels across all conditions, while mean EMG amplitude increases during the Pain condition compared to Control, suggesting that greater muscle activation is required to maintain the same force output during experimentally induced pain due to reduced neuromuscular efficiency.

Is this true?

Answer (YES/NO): NO